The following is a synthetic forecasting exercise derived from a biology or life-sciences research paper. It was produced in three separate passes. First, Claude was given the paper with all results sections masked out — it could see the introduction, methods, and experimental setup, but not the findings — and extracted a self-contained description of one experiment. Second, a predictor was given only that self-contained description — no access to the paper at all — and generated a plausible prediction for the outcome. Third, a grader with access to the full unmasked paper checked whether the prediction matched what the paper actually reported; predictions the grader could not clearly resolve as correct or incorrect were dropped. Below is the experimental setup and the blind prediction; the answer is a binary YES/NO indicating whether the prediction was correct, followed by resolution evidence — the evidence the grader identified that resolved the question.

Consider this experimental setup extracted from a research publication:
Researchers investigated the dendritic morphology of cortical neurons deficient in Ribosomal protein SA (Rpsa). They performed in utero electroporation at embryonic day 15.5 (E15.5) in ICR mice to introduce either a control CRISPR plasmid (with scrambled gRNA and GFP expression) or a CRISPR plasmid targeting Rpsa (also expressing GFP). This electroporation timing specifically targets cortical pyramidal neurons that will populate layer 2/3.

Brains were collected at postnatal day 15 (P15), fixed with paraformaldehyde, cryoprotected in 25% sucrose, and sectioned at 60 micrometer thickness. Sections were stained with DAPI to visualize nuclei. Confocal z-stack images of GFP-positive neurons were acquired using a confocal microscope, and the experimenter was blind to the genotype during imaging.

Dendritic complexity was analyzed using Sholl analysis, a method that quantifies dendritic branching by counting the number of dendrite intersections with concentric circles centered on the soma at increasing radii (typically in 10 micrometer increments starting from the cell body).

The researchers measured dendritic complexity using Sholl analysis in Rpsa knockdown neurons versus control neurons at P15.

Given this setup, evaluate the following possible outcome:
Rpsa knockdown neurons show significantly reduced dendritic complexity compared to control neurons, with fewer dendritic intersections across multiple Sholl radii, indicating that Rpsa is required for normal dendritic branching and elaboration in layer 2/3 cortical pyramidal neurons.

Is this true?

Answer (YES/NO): YES